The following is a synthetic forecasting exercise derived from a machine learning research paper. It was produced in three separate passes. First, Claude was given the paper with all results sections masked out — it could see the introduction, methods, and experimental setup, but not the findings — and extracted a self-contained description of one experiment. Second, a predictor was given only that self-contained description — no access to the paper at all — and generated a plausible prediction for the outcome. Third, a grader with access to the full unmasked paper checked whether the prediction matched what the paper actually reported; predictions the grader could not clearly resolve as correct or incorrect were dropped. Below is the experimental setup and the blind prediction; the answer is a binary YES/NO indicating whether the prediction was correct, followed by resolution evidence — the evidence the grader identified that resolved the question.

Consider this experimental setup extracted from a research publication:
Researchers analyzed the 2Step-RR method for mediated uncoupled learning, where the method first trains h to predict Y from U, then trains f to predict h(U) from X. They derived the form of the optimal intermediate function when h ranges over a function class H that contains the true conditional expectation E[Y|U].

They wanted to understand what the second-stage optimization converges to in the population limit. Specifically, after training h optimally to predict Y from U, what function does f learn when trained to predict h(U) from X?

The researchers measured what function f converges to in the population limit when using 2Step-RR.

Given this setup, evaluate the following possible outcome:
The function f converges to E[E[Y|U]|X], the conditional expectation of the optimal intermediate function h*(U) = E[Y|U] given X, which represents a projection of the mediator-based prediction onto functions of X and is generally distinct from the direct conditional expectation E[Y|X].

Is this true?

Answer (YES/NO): NO